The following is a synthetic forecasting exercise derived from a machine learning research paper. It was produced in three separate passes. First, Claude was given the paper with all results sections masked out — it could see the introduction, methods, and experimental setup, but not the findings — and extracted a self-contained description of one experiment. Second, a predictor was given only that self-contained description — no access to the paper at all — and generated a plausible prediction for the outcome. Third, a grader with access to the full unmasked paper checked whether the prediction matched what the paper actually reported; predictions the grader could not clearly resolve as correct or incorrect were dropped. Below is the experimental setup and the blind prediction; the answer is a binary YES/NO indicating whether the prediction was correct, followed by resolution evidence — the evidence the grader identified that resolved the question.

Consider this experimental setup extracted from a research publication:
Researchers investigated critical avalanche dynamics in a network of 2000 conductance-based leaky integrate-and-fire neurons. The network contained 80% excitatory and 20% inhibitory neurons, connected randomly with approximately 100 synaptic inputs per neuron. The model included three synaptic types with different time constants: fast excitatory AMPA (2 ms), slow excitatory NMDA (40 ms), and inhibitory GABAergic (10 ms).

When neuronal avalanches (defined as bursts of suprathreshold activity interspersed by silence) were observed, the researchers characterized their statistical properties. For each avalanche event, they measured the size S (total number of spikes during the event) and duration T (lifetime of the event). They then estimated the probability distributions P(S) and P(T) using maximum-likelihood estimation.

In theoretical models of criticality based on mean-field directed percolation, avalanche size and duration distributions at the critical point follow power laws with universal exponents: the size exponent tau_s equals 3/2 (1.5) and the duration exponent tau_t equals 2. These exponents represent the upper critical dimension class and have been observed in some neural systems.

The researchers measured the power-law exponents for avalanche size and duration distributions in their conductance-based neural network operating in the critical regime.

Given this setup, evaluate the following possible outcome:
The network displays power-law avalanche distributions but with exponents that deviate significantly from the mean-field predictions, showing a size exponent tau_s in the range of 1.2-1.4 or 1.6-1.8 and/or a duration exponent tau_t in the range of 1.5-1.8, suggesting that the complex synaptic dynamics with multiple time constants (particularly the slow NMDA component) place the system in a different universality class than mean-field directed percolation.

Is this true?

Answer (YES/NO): NO